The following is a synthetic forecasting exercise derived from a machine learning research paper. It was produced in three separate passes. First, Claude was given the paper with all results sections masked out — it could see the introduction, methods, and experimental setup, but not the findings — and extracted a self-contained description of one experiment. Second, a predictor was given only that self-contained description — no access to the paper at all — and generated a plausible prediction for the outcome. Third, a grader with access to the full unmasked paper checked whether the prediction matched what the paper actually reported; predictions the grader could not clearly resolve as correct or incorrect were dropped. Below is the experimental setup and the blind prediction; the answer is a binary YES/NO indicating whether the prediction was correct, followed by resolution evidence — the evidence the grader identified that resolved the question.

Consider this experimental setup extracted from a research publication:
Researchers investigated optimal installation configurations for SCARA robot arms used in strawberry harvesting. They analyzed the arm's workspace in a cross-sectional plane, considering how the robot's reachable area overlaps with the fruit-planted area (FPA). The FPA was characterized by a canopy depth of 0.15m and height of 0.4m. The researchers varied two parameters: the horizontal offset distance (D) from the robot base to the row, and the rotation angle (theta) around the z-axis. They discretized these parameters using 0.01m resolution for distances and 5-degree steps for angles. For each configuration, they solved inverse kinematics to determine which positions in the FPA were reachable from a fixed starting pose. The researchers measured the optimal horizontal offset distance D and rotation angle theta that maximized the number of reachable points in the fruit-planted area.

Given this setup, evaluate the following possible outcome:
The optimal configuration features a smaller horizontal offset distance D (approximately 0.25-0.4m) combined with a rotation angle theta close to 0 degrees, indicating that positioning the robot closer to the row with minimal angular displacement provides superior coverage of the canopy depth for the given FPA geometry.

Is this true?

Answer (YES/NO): NO